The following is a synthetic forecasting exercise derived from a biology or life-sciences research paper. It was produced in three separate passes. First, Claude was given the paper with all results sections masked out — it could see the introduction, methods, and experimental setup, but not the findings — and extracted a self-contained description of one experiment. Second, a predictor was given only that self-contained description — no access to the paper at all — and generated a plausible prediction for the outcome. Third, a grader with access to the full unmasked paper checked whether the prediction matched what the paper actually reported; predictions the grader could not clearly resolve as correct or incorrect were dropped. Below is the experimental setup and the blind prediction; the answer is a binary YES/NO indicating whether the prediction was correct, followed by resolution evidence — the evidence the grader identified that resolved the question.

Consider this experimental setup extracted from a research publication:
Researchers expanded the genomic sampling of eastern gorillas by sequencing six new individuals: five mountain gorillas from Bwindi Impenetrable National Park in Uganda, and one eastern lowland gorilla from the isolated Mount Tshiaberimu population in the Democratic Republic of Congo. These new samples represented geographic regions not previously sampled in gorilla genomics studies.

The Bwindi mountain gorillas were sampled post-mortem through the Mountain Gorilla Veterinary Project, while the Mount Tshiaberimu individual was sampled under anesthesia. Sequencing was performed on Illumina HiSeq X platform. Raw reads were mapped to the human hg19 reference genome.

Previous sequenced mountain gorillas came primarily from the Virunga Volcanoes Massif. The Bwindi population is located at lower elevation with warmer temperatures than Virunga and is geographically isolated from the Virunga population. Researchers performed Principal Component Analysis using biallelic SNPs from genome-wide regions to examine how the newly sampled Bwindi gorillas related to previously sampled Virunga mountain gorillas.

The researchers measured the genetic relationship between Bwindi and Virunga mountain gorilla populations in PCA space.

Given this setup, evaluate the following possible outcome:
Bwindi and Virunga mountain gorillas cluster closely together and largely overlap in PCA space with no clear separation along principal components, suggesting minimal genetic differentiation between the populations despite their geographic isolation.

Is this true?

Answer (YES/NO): NO